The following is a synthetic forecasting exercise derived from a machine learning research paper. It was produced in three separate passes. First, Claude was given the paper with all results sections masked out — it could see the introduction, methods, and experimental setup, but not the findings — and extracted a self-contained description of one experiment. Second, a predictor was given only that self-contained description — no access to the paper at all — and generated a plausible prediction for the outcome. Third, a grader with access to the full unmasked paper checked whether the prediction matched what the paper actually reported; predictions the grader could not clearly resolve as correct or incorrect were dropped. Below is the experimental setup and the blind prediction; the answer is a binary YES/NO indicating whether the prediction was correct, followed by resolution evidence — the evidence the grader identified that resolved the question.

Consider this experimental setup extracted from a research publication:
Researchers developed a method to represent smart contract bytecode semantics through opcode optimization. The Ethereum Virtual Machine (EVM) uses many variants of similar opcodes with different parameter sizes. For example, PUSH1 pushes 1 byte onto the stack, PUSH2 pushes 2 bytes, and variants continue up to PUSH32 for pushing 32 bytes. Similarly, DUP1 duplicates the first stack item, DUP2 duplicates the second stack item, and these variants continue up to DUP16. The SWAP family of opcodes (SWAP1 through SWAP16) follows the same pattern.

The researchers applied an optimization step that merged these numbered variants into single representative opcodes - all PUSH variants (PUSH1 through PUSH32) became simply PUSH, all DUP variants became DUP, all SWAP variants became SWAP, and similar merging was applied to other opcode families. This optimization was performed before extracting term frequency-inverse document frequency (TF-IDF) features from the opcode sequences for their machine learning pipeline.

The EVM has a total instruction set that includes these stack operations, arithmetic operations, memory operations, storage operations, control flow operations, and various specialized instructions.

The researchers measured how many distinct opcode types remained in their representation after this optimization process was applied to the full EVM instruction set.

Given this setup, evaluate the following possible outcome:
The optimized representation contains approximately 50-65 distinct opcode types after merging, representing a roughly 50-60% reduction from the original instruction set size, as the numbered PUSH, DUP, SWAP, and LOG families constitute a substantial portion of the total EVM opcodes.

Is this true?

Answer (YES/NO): NO